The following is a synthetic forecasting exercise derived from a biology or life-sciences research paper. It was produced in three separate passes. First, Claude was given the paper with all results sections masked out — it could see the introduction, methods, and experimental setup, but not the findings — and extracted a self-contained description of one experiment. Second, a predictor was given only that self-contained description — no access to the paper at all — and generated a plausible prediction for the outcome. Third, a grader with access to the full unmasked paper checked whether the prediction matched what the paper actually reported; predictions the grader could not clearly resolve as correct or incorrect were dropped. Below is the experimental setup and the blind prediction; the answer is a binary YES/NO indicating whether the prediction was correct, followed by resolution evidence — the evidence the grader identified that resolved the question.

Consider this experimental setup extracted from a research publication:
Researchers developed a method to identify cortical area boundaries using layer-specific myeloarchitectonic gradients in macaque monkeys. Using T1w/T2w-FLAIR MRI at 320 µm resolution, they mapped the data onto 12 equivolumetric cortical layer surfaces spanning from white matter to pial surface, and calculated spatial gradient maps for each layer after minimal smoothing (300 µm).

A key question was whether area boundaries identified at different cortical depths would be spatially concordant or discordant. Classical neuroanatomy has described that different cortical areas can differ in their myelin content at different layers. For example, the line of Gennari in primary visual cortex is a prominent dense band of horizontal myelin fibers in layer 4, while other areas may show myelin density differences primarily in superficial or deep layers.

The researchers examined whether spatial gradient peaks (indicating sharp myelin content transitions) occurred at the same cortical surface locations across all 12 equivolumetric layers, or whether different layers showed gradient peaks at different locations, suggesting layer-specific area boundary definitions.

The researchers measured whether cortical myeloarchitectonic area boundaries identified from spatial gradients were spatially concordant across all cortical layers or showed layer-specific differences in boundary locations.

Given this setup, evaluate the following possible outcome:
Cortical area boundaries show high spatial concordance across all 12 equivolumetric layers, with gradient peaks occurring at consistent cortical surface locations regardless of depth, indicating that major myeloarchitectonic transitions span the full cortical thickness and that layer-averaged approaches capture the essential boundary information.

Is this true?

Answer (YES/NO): NO